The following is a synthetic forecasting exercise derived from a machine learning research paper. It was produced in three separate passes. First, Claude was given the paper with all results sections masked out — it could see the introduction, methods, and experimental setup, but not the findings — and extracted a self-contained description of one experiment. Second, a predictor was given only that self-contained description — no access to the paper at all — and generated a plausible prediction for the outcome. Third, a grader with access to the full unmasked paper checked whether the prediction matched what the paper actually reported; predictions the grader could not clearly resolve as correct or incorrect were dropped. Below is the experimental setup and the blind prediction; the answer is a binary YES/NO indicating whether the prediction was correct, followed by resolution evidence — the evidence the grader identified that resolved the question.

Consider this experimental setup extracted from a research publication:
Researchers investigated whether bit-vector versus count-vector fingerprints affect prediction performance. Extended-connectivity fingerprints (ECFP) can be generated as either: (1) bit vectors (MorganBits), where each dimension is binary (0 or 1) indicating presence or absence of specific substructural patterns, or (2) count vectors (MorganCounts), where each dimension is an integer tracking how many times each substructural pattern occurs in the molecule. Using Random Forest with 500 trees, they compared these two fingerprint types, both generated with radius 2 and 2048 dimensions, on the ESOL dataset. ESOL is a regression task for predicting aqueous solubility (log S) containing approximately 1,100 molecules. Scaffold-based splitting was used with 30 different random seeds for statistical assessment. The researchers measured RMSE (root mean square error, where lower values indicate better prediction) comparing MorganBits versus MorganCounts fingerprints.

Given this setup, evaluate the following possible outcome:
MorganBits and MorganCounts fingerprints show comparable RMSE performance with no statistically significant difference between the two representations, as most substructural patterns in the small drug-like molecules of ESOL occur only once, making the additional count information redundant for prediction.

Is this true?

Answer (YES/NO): NO